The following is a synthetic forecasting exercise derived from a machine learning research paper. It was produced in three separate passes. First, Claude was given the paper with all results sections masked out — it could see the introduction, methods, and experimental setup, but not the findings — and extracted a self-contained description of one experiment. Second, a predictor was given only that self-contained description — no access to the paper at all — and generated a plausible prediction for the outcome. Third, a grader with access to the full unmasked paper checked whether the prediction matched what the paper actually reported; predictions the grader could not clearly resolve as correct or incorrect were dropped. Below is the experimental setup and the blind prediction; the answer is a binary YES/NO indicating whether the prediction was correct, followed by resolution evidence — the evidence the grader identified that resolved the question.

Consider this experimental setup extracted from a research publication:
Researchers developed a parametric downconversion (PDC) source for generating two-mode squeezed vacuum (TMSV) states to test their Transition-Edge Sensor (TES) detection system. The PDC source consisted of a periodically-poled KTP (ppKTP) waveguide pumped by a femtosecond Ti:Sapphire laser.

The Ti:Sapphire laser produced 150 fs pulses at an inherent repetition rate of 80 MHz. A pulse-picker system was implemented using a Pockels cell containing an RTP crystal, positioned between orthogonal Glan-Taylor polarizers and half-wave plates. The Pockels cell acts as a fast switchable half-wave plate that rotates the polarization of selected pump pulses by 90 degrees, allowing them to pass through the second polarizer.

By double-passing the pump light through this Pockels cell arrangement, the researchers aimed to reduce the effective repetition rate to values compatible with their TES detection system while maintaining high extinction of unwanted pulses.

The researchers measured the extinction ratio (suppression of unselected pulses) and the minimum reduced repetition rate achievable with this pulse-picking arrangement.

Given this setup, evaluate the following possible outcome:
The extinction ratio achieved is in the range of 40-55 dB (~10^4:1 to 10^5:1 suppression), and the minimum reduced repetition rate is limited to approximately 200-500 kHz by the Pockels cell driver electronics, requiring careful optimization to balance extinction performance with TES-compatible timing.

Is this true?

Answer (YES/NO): NO